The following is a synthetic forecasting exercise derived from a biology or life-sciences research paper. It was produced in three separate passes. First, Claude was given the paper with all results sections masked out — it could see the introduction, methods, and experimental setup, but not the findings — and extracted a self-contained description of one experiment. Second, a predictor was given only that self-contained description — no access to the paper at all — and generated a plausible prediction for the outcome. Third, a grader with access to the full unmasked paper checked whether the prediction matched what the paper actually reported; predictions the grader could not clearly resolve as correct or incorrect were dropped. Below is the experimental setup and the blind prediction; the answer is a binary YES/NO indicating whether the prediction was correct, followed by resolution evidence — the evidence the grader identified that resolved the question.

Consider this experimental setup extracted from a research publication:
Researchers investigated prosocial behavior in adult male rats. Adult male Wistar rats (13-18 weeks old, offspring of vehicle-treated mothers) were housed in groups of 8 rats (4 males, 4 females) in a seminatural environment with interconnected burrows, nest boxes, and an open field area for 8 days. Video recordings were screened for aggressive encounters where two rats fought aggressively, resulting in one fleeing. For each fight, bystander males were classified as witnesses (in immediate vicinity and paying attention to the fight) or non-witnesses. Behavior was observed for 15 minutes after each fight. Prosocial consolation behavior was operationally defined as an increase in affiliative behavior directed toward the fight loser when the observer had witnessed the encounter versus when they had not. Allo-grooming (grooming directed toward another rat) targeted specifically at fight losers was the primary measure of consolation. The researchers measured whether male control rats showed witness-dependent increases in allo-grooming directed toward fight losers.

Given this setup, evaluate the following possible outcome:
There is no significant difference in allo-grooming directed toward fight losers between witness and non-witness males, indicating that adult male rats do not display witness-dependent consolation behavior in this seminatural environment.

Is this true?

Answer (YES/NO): YES